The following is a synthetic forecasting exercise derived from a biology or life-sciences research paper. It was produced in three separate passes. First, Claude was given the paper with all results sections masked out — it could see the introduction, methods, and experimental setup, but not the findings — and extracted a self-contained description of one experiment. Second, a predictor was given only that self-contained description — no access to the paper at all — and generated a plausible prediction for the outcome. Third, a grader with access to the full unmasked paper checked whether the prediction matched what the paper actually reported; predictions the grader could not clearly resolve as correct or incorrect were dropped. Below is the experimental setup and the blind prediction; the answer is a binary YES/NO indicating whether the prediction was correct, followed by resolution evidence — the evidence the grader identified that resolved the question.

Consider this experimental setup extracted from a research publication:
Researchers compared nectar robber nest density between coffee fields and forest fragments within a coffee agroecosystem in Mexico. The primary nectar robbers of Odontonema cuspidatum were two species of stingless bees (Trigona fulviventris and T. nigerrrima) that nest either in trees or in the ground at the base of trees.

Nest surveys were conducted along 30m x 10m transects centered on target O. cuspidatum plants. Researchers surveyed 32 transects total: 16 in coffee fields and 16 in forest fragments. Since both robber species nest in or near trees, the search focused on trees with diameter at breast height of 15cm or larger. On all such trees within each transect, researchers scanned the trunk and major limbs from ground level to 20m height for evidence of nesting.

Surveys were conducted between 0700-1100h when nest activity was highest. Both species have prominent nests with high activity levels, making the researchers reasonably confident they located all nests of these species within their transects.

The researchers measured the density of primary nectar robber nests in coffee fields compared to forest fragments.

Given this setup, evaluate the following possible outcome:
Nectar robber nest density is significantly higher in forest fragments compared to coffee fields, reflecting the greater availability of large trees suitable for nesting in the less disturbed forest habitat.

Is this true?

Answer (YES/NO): NO